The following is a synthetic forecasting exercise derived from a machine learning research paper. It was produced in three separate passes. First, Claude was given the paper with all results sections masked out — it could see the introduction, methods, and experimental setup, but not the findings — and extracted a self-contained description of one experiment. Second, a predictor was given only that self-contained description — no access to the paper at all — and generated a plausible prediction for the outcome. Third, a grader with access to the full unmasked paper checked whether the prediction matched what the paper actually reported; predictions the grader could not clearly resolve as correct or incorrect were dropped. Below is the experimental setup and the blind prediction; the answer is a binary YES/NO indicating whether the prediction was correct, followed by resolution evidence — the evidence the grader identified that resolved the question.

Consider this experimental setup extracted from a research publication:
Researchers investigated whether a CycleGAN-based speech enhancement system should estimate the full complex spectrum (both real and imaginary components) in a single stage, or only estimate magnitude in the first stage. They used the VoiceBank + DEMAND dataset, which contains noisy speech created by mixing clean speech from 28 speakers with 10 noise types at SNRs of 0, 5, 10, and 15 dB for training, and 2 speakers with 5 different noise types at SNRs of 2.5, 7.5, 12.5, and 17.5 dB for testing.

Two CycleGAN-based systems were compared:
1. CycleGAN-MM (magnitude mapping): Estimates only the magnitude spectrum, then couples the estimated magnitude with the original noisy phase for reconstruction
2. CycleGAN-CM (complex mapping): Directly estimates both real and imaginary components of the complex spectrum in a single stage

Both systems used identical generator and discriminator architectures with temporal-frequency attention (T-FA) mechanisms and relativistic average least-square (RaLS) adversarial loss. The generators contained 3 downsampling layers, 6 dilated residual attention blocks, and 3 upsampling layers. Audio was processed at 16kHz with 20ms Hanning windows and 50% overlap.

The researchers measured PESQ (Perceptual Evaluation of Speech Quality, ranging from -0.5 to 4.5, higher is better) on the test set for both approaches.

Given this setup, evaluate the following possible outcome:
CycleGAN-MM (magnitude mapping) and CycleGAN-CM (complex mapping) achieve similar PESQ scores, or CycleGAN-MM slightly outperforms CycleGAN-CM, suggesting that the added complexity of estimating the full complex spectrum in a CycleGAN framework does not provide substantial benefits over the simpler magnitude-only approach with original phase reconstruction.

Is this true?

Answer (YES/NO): NO